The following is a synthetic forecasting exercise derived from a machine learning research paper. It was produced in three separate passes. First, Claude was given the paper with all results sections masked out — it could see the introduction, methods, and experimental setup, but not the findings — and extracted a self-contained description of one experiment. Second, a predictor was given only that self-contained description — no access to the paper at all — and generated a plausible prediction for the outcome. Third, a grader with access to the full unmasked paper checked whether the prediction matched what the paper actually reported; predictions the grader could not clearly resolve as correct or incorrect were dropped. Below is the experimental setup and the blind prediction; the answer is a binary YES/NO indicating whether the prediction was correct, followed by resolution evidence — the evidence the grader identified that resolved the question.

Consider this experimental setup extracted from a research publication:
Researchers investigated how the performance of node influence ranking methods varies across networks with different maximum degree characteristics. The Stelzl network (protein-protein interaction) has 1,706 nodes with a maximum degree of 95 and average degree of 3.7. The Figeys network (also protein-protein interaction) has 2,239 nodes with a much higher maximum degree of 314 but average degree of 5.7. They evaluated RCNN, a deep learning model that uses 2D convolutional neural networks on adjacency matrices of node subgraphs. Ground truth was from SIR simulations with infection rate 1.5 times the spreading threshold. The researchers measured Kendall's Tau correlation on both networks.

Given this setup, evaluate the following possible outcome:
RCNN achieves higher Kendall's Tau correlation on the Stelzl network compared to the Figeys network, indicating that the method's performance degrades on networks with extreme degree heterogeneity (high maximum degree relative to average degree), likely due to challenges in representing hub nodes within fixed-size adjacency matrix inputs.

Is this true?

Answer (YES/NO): YES